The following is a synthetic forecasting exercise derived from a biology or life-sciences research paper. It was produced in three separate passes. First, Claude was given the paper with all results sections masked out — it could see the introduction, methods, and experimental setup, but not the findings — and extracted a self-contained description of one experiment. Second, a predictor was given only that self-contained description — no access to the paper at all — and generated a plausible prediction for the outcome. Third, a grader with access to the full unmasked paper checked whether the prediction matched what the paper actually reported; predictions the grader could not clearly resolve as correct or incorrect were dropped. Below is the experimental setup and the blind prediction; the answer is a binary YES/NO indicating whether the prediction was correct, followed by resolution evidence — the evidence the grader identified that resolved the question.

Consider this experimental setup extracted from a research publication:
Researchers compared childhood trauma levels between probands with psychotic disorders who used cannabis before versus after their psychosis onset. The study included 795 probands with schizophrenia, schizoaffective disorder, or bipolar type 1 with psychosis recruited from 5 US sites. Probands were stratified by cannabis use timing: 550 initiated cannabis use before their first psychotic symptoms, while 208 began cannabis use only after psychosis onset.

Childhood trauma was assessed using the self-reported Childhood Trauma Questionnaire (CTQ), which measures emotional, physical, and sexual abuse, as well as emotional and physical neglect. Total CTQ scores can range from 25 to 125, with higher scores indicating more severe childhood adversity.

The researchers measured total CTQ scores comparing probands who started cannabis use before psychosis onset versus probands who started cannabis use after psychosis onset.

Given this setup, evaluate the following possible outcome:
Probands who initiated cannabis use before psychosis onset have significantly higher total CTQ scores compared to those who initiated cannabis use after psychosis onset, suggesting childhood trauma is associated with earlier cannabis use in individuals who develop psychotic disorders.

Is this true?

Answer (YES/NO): NO